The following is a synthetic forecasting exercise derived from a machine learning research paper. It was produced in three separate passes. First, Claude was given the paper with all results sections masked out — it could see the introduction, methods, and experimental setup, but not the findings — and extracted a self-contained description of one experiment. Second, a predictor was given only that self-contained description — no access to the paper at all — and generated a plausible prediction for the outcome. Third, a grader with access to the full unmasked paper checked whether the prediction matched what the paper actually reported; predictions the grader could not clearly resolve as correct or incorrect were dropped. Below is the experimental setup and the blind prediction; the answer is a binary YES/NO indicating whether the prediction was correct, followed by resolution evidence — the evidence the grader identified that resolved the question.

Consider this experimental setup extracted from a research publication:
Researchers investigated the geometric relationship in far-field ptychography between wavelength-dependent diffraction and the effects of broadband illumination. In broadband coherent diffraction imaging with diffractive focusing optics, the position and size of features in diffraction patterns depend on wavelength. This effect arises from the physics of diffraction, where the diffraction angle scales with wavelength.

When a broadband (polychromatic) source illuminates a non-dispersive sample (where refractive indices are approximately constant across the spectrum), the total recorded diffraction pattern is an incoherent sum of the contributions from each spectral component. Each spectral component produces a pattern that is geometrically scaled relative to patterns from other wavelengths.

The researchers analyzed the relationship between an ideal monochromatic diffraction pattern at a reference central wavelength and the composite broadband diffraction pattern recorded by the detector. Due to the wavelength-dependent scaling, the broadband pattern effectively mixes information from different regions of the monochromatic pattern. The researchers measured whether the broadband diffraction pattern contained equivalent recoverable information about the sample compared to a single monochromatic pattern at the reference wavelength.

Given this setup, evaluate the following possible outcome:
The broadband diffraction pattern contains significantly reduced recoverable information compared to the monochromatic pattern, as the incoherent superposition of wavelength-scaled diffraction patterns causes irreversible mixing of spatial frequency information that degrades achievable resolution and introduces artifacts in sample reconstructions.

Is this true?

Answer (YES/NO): YES